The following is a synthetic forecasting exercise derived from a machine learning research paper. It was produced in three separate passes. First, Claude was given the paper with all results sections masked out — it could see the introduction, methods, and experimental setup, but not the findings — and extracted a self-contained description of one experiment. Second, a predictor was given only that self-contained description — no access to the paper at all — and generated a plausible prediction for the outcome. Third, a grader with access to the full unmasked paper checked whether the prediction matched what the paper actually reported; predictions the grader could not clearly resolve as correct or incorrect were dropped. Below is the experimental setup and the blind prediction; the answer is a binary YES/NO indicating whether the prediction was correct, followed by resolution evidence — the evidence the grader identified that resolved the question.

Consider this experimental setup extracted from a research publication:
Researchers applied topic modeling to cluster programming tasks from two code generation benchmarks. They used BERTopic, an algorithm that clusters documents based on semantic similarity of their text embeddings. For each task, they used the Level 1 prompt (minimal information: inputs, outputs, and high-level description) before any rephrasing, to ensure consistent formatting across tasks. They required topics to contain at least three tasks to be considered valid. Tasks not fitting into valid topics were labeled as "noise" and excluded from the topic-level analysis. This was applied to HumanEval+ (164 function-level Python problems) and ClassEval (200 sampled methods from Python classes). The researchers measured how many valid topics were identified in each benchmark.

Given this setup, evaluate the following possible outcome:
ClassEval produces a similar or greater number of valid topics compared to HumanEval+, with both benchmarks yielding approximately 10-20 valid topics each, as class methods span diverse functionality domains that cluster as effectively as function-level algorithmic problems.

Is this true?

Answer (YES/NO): YES